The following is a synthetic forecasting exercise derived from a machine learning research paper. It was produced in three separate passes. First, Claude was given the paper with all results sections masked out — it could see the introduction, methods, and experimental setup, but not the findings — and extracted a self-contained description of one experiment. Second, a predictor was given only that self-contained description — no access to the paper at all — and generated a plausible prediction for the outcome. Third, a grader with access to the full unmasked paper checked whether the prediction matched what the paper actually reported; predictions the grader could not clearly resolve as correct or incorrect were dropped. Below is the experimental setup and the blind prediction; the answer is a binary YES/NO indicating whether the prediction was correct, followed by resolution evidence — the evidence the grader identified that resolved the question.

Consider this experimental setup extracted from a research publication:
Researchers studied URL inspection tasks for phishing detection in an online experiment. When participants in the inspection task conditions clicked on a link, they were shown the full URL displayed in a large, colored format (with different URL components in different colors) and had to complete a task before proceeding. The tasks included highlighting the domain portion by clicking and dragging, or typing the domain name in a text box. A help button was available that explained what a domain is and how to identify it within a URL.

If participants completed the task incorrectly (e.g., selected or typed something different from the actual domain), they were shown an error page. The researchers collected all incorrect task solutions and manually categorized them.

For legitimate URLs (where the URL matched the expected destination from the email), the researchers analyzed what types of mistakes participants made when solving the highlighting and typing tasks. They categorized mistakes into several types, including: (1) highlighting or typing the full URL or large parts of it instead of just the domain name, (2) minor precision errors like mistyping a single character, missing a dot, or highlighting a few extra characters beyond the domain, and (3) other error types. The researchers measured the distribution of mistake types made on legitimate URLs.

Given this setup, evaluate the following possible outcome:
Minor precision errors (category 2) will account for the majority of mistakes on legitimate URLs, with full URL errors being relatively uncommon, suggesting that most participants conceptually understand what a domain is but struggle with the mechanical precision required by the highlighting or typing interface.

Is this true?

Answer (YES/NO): NO